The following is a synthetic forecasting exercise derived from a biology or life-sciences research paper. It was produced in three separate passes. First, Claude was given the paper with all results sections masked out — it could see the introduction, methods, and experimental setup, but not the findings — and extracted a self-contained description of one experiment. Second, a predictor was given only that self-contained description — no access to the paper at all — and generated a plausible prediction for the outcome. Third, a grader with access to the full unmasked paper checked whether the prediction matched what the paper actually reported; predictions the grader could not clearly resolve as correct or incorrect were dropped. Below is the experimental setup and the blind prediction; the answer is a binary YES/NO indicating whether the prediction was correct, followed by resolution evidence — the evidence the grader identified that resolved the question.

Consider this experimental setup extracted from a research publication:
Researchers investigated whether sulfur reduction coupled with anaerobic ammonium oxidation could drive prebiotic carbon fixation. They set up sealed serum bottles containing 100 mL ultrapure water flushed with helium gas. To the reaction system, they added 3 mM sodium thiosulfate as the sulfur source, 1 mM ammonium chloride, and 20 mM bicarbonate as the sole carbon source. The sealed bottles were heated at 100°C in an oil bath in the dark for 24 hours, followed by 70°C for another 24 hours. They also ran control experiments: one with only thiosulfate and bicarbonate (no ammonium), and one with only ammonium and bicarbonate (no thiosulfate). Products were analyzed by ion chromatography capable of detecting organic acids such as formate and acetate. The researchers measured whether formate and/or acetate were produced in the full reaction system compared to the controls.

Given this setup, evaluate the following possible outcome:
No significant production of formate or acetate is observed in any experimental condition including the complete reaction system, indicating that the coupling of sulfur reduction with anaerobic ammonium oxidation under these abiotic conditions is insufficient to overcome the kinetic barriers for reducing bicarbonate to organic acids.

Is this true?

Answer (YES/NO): NO